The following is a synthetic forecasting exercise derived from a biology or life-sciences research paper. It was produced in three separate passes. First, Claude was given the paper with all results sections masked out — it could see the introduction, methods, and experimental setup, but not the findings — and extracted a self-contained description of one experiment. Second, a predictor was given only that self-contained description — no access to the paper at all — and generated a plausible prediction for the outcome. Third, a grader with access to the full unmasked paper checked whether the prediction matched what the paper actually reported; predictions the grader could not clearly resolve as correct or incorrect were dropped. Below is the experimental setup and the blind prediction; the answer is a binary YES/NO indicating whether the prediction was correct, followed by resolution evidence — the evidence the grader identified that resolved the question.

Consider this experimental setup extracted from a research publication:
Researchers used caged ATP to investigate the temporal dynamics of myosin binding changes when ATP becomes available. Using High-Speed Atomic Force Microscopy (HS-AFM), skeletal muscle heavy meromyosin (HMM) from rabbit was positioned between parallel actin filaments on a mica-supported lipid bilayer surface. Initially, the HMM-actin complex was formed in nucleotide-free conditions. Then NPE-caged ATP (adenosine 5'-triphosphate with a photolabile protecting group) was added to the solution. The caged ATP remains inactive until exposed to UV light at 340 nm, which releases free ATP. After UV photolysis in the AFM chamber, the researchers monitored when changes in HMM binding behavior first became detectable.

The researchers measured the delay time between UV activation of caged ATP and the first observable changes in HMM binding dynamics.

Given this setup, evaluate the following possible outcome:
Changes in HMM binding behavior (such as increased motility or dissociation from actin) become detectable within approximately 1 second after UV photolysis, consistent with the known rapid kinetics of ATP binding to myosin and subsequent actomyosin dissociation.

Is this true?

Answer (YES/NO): NO